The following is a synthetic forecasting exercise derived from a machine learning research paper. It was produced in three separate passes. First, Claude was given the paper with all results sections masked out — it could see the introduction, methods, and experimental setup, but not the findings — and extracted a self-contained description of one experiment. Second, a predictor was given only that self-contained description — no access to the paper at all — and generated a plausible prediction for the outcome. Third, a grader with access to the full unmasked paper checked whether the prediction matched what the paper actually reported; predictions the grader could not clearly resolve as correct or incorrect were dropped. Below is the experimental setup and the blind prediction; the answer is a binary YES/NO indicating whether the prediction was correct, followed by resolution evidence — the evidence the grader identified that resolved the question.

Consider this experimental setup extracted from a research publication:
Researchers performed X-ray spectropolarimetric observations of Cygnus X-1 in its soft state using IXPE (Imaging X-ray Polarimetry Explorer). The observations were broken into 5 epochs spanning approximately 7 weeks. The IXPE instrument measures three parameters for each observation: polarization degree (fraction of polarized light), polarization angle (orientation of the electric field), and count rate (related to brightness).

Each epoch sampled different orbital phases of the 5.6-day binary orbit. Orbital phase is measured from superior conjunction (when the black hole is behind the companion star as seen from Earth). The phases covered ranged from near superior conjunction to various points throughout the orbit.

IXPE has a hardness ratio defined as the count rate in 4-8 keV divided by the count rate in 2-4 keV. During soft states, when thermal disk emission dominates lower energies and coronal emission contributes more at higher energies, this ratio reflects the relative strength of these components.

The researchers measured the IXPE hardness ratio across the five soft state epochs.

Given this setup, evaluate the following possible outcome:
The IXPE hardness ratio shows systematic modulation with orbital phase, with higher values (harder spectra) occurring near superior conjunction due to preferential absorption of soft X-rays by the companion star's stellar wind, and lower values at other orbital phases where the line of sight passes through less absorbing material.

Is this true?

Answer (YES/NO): NO